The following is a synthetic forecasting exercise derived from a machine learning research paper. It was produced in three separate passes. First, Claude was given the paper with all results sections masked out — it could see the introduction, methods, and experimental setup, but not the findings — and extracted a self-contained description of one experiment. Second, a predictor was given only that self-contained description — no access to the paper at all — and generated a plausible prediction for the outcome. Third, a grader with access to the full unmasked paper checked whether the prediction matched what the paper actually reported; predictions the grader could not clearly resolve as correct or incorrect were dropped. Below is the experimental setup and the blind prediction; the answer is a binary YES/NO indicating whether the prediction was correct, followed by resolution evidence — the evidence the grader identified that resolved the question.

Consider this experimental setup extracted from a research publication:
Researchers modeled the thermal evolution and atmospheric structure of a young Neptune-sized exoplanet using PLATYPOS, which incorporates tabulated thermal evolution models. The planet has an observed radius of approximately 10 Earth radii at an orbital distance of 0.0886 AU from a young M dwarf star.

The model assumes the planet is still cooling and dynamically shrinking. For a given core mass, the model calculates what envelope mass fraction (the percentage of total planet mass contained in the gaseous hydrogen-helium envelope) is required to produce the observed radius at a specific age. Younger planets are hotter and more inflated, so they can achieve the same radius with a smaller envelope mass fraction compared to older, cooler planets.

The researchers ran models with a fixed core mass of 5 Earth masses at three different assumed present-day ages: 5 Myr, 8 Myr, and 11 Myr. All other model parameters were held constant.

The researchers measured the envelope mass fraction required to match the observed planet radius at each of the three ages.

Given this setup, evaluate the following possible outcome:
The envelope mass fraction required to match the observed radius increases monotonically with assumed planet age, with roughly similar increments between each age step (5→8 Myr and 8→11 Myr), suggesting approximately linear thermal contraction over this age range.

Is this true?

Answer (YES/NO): NO